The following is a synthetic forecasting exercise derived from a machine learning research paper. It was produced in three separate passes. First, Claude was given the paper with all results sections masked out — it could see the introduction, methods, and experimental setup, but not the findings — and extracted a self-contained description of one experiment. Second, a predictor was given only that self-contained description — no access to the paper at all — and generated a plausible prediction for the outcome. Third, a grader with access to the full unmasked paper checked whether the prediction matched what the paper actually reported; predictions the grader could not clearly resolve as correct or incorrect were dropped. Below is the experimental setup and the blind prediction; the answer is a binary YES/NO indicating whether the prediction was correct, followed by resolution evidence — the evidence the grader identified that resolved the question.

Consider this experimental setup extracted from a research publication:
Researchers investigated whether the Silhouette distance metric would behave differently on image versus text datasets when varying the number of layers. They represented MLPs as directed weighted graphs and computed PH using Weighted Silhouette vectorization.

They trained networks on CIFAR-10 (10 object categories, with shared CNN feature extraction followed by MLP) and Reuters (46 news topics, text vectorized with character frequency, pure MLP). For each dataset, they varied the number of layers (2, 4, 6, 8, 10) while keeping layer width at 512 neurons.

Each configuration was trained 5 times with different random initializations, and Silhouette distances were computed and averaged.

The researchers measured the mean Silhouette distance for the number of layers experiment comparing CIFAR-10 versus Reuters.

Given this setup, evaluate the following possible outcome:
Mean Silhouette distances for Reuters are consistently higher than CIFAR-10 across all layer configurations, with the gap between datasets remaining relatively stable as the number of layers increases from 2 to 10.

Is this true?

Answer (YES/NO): NO